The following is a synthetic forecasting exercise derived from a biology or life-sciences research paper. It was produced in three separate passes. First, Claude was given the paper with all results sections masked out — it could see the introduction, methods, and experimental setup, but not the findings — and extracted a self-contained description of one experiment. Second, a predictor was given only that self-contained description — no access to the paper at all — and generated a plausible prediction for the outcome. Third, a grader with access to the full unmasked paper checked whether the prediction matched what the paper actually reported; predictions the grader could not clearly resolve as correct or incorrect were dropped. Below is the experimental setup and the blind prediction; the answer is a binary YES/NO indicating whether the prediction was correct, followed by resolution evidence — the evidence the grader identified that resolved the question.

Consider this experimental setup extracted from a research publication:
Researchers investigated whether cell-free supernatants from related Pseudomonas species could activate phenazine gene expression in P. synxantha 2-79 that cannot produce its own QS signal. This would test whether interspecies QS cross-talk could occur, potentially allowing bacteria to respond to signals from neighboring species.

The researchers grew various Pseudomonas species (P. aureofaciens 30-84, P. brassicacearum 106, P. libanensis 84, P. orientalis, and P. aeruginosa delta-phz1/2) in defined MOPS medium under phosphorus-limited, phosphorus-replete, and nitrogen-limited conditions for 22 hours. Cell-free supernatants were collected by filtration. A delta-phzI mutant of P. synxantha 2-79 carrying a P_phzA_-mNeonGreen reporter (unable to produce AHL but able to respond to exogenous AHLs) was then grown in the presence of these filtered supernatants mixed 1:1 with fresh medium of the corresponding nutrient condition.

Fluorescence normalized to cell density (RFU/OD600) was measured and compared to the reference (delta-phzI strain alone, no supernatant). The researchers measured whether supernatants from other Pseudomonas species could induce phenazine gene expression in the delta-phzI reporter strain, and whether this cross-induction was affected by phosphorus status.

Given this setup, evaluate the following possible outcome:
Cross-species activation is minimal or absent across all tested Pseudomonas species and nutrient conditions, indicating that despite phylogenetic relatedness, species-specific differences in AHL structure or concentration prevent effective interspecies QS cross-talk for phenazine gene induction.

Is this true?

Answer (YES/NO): NO